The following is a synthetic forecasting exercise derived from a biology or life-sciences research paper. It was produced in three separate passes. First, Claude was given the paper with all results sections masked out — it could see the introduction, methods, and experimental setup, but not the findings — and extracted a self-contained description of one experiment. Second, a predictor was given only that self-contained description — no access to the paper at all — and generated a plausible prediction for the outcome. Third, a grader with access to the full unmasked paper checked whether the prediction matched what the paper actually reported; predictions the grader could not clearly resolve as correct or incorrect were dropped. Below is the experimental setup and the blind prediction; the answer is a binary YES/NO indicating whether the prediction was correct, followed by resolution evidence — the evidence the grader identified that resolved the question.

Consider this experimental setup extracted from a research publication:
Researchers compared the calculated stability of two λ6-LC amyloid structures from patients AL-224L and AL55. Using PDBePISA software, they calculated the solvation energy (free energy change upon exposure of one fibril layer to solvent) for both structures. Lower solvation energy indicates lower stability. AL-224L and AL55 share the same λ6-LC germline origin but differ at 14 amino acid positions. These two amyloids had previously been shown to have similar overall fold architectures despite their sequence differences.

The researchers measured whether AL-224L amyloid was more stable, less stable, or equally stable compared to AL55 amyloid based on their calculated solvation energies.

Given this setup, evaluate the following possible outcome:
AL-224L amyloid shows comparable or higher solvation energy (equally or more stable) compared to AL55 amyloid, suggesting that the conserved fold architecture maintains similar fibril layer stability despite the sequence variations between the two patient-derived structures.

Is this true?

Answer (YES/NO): NO